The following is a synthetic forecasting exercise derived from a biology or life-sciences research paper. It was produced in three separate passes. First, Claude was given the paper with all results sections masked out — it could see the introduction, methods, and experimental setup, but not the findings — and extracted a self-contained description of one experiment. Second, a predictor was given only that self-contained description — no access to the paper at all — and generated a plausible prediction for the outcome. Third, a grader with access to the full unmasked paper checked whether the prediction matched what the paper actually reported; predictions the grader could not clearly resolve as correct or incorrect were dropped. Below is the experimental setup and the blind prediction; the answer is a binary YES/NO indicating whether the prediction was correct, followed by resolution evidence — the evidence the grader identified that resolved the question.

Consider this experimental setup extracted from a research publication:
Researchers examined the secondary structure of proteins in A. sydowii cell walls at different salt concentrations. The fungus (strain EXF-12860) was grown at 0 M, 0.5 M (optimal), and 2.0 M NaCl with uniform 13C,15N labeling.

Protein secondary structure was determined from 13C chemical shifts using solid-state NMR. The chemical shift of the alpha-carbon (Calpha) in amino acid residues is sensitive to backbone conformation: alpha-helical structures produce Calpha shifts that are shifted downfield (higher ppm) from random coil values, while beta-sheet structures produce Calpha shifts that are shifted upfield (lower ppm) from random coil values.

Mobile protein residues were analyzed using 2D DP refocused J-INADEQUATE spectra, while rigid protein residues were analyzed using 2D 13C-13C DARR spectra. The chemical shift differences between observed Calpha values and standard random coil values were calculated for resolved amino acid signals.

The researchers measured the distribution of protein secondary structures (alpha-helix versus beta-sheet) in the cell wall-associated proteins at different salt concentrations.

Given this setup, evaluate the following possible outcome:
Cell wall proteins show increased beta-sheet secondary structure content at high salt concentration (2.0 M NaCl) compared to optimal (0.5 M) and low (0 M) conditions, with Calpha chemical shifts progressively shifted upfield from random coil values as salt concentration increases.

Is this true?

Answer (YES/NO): NO